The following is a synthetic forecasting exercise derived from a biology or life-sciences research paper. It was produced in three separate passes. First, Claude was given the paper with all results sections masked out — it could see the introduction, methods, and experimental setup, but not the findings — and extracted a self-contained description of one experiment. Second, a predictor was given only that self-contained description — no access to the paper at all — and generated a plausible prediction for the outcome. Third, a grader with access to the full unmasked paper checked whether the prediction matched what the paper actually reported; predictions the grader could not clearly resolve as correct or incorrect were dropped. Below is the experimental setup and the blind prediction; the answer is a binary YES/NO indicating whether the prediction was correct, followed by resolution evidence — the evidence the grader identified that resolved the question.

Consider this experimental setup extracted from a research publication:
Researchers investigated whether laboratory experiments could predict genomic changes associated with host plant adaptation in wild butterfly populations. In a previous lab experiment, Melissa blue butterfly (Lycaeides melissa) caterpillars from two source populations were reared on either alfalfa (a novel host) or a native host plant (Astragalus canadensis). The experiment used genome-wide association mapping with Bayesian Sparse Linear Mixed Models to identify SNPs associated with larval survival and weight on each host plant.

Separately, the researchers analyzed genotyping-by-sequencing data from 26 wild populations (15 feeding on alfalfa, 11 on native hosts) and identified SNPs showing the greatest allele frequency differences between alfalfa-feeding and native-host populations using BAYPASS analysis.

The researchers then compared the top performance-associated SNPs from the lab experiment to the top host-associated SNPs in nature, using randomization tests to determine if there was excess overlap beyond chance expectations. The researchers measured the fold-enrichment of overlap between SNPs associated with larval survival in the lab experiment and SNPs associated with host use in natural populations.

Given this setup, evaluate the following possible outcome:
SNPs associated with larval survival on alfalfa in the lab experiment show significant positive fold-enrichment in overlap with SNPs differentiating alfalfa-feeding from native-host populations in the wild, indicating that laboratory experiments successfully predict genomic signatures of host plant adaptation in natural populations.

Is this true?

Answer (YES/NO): NO